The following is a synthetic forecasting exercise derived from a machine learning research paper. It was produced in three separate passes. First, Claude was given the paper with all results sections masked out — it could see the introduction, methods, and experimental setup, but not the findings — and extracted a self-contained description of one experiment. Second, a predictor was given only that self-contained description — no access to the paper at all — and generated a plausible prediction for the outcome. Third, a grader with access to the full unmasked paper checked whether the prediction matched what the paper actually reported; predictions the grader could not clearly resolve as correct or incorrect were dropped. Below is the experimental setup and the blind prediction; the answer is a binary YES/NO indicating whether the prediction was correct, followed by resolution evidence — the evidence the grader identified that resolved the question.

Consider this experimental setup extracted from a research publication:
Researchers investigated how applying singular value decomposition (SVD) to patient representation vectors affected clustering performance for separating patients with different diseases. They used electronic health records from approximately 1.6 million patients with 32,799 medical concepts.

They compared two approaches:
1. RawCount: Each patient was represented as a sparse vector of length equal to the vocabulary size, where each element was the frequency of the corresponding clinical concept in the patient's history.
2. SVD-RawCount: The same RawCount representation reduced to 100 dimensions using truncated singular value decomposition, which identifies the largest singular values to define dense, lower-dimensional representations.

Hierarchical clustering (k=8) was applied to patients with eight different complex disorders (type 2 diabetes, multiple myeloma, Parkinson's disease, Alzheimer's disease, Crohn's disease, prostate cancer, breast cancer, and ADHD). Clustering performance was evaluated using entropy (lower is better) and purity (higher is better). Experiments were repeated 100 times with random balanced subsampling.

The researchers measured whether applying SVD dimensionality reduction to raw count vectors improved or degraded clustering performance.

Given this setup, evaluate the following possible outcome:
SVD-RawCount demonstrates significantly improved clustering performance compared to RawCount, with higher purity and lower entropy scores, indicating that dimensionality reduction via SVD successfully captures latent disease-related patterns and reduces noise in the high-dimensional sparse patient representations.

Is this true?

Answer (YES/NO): NO